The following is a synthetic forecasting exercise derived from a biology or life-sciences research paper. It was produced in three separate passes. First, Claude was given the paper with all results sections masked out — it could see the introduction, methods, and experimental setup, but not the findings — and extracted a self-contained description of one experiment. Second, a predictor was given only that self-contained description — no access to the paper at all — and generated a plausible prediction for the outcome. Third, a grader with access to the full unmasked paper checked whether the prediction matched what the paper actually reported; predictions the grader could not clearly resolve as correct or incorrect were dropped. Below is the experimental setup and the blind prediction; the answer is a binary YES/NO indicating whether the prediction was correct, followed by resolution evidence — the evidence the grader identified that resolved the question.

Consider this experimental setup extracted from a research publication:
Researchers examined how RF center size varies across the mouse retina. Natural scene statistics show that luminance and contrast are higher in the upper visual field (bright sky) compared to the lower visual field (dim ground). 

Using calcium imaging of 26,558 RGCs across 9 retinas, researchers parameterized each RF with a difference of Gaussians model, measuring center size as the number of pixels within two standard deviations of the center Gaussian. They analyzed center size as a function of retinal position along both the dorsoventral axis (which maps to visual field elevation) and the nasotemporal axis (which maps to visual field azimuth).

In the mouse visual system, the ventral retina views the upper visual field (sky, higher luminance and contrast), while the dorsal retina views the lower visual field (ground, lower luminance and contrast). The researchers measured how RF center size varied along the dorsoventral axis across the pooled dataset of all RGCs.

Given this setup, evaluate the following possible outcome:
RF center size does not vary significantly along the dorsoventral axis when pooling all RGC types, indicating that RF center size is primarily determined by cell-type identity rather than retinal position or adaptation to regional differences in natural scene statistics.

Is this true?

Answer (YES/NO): NO